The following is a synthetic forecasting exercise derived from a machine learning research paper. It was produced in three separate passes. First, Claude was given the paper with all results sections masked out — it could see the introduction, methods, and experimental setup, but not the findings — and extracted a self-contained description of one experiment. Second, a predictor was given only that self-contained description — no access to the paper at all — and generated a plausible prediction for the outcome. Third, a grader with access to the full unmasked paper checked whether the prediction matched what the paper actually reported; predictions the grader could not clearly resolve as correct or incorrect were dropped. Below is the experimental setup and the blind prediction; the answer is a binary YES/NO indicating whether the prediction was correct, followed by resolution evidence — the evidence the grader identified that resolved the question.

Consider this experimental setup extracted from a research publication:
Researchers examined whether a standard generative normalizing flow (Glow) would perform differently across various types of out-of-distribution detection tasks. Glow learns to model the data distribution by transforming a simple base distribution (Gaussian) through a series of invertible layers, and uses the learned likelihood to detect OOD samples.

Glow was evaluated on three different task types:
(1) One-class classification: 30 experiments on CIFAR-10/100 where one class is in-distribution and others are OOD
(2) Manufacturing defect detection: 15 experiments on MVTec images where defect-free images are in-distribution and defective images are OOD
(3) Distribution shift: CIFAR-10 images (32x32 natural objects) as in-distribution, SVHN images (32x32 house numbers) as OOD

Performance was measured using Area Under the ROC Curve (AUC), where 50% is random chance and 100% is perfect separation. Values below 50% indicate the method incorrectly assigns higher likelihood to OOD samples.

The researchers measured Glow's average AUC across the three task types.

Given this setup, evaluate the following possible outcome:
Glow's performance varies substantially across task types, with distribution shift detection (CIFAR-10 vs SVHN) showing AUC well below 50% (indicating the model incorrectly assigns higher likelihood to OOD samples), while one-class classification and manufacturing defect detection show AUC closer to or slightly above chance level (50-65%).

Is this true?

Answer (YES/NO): NO